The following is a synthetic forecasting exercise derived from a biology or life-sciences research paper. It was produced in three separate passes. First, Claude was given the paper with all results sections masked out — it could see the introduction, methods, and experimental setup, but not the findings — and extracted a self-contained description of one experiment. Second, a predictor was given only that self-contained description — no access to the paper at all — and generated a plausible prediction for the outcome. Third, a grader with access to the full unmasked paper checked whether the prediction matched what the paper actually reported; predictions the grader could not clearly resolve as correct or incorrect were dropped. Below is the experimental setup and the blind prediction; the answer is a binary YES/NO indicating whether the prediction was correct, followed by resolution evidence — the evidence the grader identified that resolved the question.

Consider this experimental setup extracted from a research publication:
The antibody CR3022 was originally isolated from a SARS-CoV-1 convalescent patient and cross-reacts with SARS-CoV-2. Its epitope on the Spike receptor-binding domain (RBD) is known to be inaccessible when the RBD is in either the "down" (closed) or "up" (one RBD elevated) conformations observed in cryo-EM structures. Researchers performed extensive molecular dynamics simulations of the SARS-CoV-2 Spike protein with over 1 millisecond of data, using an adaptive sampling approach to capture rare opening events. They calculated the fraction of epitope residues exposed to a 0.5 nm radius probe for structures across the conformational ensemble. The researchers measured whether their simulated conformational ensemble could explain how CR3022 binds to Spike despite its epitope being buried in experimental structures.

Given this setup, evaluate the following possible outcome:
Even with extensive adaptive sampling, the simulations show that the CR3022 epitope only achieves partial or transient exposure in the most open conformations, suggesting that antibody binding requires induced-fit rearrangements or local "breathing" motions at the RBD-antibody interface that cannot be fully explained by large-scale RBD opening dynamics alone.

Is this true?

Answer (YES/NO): NO